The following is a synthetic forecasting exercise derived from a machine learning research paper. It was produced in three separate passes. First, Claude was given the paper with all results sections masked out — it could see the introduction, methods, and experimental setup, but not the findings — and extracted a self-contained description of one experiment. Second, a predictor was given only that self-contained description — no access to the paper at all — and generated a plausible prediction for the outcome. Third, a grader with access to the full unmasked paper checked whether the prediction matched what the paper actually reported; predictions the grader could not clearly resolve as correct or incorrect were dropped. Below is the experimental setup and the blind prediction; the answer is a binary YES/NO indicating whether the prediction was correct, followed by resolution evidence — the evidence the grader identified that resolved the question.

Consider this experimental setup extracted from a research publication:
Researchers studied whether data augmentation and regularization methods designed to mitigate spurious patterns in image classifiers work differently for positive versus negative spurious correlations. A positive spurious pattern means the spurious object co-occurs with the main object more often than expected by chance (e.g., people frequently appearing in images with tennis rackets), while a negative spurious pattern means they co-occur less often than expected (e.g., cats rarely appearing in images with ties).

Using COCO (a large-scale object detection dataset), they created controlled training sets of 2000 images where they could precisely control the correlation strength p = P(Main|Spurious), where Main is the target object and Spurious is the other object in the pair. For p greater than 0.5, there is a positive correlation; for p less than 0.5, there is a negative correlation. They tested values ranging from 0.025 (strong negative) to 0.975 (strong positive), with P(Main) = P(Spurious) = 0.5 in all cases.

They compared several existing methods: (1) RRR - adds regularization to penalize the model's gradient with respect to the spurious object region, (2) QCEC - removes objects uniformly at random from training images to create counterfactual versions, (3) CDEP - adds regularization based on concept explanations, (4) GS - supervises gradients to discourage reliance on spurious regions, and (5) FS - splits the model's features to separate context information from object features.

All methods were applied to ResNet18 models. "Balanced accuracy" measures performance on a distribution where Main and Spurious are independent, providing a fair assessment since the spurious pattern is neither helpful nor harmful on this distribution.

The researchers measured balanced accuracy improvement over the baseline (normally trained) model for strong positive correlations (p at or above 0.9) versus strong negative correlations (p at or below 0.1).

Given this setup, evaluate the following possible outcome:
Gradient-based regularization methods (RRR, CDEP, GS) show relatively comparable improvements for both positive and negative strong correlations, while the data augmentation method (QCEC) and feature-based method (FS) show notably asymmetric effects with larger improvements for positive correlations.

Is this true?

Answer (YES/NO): NO